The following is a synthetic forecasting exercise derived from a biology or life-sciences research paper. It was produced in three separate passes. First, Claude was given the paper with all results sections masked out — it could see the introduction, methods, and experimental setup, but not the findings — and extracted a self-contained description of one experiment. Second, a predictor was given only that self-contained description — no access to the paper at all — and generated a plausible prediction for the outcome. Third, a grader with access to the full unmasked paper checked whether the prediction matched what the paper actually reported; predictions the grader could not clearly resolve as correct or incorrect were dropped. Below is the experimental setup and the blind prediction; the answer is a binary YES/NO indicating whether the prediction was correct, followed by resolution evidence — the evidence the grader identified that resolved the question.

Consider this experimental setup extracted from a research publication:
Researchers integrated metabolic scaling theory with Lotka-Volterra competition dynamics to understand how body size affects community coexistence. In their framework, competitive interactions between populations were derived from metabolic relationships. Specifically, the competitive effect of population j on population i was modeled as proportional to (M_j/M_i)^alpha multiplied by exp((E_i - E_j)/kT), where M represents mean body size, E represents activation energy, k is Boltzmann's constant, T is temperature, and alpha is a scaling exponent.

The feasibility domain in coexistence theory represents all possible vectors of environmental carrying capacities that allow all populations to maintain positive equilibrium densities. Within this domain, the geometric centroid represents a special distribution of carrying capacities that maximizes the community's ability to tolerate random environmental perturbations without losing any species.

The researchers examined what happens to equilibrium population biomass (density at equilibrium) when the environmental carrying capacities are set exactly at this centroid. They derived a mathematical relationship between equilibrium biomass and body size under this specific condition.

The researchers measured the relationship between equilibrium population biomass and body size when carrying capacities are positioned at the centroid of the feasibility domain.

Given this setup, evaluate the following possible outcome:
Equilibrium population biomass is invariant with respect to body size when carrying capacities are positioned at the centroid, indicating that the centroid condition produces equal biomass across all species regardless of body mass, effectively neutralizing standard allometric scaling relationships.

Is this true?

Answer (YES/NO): YES